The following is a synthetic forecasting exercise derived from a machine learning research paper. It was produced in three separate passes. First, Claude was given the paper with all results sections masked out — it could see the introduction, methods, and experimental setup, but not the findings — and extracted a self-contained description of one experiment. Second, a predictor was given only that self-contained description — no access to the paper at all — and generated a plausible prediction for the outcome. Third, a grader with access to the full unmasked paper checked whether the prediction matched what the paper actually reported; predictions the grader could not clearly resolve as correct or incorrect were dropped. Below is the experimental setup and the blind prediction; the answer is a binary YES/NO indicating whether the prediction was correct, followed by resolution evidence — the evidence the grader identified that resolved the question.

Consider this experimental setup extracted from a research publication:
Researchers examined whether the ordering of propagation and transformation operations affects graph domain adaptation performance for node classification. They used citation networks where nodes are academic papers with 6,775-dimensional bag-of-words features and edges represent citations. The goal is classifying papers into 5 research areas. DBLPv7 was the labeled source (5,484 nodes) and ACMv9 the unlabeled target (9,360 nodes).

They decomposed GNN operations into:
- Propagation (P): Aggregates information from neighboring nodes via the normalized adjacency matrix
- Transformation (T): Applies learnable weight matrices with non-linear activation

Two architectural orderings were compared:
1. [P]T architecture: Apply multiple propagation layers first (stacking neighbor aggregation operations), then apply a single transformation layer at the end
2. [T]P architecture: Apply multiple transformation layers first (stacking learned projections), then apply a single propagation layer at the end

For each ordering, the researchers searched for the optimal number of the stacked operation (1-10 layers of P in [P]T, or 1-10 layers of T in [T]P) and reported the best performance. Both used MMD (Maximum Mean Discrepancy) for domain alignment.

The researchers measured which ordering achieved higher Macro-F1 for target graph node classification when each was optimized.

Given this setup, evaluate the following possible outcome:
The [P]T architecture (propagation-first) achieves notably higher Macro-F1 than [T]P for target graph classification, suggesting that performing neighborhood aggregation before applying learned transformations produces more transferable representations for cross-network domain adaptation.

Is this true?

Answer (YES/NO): YES